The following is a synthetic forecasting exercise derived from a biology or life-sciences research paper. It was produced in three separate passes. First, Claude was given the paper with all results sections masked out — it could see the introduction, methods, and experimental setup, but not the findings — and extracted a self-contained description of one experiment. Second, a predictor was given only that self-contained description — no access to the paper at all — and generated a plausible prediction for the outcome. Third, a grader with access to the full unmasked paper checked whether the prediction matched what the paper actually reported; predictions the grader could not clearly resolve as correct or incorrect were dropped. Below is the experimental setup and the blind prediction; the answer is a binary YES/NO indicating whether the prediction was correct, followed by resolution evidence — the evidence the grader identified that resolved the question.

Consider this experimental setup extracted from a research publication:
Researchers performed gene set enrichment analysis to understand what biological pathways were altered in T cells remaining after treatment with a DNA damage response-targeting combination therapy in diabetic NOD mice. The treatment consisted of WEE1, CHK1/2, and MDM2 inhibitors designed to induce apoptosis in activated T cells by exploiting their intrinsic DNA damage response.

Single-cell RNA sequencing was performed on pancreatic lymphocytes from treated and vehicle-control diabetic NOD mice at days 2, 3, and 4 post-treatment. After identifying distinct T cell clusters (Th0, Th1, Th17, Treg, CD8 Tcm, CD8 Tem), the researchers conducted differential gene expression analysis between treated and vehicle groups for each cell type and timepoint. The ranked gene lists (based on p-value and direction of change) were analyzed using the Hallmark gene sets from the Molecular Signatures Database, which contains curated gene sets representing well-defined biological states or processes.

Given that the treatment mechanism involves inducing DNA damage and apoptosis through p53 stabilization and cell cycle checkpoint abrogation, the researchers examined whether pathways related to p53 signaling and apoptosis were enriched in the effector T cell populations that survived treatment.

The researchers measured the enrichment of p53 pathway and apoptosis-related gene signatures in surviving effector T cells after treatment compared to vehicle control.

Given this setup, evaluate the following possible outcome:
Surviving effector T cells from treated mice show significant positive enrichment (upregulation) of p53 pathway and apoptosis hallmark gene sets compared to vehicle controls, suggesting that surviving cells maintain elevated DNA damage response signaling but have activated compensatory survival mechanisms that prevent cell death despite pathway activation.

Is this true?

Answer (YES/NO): YES